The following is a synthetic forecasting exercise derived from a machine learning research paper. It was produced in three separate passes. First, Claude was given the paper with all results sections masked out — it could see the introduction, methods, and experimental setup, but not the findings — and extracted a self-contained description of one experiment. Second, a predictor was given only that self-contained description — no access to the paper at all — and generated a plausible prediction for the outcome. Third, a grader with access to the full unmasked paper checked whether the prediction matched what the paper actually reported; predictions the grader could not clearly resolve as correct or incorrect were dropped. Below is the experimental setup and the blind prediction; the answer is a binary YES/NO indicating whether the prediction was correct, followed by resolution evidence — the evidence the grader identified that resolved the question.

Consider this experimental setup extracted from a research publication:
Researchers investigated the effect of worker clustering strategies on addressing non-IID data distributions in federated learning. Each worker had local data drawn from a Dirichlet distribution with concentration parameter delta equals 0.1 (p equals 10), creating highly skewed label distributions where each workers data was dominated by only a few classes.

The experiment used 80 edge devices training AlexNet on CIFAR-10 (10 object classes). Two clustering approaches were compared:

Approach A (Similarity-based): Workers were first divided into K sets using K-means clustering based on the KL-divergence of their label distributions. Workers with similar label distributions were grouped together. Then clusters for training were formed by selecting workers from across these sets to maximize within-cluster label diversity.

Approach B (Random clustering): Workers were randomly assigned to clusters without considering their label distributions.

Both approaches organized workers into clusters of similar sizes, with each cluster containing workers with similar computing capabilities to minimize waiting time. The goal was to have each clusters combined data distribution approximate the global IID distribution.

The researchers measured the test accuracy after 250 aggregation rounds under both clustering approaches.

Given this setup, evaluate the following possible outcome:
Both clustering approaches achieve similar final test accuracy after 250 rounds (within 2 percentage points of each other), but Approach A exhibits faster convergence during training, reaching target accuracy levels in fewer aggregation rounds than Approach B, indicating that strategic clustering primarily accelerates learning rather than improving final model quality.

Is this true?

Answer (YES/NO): NO